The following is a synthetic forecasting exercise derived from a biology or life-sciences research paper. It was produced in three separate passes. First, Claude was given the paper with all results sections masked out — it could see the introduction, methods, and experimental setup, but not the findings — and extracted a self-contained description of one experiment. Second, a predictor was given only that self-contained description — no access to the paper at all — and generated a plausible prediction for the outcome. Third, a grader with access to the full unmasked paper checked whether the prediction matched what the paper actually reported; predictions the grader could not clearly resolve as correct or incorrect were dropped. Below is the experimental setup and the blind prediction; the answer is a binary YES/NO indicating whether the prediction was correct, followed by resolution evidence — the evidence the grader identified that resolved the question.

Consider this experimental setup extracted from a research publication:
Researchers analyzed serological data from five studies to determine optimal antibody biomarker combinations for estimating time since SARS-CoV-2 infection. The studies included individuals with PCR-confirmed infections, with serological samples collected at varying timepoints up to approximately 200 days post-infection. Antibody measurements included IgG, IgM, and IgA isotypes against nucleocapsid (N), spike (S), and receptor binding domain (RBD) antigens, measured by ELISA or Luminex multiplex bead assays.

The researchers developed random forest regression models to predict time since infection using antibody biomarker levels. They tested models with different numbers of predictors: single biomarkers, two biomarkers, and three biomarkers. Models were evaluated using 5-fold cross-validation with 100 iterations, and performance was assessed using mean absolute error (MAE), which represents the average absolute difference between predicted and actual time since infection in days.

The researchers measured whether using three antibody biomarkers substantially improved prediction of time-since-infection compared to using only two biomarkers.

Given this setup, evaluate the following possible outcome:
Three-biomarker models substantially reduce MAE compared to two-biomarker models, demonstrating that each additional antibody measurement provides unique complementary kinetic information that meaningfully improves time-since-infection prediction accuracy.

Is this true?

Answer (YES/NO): NO